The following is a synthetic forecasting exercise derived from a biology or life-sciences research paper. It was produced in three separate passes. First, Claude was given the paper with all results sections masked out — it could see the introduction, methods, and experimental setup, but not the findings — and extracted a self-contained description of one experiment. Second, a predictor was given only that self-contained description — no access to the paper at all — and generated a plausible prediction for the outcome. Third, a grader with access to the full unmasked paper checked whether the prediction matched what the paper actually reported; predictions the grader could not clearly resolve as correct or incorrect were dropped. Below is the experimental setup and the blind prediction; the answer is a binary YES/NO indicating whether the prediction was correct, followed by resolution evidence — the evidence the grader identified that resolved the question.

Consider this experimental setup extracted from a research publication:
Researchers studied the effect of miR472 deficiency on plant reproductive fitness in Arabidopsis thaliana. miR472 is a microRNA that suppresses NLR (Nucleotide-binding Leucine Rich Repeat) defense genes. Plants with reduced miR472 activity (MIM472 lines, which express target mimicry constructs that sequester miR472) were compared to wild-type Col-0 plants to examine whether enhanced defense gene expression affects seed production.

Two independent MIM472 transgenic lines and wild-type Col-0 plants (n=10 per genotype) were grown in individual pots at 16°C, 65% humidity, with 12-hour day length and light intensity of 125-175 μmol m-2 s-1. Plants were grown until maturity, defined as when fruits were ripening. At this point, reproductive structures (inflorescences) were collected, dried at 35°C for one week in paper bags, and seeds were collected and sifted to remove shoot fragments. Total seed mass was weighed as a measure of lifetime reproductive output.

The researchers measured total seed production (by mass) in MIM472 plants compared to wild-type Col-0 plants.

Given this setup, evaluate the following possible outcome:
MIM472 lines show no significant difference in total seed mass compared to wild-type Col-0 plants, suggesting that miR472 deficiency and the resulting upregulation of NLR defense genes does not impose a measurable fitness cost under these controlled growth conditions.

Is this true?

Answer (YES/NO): YES